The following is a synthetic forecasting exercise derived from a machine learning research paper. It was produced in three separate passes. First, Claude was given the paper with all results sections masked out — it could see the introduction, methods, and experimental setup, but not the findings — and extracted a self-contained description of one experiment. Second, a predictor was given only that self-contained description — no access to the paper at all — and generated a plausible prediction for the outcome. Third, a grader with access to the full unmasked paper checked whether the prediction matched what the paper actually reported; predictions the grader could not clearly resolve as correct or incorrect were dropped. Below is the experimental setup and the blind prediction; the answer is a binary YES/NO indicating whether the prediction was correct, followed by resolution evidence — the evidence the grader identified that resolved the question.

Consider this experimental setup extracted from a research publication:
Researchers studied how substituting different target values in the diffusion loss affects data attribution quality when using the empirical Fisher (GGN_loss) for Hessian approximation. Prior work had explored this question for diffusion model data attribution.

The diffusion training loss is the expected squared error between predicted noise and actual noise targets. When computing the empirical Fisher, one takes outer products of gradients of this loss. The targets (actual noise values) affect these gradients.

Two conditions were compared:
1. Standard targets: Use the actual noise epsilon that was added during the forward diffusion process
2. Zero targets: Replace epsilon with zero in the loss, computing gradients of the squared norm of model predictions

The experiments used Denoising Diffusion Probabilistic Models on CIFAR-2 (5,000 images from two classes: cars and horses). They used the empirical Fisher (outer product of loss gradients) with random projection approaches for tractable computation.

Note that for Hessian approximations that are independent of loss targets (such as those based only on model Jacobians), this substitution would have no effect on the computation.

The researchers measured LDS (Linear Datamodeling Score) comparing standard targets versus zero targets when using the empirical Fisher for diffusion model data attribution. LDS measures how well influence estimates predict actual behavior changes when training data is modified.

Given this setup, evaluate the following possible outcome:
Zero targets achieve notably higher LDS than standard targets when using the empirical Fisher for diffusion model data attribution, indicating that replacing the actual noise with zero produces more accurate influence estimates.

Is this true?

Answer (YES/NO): YES